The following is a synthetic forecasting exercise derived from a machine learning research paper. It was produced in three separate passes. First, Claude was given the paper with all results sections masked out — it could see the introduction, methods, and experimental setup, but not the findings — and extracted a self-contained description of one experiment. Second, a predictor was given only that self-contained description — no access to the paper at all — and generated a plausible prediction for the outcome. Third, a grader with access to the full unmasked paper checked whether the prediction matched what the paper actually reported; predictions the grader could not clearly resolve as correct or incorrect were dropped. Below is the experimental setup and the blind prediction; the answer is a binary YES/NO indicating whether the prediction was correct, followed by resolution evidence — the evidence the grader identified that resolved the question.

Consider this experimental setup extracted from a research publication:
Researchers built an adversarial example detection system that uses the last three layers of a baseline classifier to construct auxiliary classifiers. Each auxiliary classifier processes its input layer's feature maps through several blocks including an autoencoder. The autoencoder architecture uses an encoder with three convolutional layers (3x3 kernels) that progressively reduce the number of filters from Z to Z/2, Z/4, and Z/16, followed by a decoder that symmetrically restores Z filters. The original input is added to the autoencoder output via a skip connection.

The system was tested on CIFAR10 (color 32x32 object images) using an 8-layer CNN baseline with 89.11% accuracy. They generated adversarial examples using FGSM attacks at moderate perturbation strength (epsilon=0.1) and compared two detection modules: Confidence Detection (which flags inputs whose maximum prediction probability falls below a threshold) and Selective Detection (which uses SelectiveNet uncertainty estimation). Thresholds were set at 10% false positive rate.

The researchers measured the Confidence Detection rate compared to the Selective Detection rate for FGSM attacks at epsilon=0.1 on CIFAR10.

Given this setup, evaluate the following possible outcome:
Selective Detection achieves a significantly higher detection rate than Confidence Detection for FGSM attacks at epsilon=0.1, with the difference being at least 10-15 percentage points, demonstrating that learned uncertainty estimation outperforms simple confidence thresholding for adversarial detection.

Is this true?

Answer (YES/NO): NO